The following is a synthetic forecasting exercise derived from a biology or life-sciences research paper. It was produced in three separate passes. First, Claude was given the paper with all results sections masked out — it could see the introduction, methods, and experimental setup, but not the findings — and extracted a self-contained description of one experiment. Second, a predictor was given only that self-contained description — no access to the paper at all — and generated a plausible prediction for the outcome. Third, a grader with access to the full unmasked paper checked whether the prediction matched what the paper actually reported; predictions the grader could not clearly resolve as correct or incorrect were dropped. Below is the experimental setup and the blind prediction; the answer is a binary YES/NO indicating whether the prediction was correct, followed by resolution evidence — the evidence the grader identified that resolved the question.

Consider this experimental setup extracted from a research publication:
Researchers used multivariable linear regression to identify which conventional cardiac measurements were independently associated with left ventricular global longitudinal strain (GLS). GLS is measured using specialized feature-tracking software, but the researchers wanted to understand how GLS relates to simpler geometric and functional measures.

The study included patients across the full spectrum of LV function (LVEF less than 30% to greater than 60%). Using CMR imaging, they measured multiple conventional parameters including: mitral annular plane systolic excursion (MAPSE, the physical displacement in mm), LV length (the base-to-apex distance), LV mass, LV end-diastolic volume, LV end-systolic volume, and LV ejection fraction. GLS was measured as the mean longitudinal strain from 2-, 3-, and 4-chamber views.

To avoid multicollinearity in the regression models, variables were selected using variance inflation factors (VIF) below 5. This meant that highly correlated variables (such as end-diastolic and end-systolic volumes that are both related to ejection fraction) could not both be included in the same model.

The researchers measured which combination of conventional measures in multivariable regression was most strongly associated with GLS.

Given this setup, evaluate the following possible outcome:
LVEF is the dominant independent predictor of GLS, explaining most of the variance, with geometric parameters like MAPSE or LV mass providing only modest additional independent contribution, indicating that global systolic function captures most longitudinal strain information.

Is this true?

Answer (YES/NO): NO